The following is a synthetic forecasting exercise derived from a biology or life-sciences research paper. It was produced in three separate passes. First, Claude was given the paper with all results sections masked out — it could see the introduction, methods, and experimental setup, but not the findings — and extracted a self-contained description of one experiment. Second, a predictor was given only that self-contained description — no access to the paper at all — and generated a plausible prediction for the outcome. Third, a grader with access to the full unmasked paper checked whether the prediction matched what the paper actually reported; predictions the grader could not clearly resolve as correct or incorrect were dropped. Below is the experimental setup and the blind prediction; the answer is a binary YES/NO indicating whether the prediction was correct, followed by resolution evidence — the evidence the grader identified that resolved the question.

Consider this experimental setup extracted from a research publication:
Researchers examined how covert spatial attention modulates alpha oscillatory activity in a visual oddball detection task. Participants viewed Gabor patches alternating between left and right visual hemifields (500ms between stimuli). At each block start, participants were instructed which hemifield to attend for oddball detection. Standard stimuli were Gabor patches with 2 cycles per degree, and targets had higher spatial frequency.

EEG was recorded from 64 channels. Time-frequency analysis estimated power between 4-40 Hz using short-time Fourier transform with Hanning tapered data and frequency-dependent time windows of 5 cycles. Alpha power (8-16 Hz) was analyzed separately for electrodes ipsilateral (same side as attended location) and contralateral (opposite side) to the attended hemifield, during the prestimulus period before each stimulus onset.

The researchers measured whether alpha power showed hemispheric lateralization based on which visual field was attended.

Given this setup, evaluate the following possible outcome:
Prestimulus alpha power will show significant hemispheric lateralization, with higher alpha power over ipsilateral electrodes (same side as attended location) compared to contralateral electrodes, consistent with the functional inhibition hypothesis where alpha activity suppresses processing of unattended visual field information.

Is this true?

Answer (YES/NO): YES